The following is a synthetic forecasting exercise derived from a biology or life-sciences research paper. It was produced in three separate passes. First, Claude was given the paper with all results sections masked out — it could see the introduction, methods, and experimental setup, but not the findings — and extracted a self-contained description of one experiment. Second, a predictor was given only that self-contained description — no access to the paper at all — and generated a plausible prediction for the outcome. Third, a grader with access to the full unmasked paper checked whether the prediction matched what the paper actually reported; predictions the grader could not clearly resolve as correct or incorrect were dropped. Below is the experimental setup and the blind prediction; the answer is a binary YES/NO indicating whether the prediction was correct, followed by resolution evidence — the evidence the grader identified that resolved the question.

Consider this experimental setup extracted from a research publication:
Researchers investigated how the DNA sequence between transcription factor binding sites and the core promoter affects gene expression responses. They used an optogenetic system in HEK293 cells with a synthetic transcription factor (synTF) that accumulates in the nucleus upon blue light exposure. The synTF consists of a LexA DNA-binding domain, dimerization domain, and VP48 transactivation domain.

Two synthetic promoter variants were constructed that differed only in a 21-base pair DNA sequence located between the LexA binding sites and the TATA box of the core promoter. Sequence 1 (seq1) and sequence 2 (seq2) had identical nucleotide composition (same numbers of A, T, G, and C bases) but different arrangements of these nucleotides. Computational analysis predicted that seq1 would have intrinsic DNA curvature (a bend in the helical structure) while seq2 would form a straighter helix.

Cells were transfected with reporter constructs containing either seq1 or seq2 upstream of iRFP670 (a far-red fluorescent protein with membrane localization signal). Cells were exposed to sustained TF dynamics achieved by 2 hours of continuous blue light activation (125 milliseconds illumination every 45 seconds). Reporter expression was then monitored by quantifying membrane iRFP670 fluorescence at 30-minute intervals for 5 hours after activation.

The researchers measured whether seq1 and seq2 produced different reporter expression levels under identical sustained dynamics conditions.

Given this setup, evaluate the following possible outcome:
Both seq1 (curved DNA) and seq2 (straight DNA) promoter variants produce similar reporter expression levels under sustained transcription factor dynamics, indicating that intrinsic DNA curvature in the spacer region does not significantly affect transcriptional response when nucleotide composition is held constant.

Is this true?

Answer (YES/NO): NO